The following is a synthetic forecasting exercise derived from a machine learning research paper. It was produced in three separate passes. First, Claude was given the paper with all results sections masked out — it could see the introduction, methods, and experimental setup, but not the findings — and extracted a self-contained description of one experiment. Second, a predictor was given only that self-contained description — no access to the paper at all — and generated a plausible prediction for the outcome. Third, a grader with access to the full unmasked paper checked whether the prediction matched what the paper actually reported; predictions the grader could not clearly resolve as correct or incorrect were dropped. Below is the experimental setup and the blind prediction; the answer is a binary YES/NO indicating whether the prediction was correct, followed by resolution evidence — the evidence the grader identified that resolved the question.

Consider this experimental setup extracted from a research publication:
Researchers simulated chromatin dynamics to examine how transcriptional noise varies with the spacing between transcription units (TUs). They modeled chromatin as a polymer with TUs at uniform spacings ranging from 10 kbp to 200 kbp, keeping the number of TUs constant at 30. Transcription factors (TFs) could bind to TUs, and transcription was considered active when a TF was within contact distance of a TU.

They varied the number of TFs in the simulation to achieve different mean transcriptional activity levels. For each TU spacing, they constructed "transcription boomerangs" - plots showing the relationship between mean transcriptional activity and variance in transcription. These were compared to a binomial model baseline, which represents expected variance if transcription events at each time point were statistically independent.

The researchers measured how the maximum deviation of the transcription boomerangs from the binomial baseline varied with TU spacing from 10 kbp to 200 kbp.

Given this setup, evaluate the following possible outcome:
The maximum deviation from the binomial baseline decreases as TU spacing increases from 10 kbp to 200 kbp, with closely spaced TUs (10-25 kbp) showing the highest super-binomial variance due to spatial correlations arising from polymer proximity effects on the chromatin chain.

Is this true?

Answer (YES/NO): NO